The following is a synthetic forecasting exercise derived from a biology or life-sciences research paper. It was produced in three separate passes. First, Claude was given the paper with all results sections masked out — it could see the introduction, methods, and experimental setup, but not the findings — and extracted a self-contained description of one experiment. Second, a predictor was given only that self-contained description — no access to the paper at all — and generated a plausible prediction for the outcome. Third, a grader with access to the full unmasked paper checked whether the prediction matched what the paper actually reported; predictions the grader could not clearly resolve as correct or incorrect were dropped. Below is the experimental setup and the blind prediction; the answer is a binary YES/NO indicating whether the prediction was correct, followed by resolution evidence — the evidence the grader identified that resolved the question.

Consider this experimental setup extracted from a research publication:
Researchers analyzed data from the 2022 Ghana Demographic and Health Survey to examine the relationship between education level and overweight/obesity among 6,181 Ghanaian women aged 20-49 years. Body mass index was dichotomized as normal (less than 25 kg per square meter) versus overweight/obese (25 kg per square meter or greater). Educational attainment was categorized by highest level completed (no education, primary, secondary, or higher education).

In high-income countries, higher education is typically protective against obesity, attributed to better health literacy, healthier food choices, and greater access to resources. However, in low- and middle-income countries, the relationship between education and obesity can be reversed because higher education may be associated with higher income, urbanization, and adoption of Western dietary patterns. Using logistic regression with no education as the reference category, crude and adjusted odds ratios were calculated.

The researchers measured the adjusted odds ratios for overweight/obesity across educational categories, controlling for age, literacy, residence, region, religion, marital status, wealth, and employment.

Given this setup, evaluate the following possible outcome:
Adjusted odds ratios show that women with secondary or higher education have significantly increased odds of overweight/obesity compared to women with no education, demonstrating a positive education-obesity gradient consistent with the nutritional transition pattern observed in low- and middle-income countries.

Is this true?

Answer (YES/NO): YES